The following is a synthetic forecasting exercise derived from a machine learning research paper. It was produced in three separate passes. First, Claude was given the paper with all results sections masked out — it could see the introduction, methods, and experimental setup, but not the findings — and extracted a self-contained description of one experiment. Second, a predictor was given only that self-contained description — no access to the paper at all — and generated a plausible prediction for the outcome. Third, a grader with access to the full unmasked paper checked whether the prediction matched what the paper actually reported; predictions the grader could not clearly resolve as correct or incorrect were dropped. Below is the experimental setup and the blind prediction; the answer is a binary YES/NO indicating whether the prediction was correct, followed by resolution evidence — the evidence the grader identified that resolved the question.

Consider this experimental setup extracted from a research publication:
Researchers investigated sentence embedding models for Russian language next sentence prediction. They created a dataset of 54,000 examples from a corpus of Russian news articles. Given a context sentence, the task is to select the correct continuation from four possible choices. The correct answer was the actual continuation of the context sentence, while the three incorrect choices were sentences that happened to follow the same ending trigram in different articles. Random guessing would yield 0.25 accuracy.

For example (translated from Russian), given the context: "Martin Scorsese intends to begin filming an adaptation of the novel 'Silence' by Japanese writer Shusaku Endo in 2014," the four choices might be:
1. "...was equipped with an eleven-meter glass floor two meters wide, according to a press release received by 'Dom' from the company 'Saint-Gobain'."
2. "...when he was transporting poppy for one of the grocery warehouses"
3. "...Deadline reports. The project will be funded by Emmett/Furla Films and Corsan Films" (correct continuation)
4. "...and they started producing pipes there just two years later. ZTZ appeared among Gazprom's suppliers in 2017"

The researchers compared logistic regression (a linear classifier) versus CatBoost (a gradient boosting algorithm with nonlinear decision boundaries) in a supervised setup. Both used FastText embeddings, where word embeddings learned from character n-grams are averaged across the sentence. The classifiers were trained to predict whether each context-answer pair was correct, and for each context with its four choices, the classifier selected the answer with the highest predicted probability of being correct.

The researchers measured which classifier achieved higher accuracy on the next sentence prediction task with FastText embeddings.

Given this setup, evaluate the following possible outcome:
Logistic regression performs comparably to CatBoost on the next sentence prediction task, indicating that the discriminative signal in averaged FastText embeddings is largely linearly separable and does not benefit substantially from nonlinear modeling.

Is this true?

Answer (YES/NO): NO